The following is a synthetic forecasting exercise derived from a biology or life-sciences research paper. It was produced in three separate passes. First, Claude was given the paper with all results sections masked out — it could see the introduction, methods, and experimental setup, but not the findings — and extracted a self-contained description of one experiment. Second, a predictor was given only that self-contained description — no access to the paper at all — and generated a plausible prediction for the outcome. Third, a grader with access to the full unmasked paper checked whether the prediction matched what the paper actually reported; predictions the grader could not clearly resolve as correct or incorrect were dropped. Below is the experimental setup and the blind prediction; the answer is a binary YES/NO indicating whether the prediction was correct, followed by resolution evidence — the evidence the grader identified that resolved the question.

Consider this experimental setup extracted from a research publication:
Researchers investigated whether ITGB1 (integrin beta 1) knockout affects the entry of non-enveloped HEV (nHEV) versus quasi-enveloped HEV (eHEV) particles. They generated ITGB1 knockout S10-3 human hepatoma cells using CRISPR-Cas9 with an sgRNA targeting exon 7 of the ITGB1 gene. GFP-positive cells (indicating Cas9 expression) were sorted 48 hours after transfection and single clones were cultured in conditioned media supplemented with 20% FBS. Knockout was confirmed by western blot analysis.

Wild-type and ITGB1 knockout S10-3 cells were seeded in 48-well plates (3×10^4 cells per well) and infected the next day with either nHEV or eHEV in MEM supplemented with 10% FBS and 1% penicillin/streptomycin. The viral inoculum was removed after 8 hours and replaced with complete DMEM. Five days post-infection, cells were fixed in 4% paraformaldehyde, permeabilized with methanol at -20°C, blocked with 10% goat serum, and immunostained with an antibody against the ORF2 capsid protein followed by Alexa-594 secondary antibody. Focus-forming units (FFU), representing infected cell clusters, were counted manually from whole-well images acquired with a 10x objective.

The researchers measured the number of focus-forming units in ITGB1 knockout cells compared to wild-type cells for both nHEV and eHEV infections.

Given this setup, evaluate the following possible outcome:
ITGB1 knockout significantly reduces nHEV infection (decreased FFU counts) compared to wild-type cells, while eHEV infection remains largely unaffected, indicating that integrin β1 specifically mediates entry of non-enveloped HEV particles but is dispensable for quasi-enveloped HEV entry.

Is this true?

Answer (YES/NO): YES